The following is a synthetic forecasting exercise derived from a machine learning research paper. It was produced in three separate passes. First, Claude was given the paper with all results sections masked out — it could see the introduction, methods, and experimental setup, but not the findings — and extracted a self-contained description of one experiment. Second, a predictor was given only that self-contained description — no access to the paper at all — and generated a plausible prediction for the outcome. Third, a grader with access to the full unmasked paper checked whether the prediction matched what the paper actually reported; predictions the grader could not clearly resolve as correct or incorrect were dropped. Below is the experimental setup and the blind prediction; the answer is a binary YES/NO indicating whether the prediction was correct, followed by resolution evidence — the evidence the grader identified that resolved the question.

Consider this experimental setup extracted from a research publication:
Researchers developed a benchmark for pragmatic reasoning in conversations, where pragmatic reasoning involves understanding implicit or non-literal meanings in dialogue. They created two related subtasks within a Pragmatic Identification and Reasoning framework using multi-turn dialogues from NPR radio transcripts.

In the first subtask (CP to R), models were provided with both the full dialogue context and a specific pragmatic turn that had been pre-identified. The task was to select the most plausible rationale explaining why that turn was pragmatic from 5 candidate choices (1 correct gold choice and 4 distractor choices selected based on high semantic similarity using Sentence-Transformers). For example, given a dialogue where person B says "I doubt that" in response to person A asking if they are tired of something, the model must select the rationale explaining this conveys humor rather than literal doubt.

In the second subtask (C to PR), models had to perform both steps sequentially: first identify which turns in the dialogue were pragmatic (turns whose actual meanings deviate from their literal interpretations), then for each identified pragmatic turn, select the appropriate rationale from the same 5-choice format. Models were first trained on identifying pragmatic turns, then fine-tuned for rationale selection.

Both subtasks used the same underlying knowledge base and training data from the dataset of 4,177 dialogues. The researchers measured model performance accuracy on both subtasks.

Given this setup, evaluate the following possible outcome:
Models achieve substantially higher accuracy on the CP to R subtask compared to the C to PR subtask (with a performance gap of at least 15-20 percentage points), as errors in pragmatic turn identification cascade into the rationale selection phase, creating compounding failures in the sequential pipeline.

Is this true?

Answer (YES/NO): YES